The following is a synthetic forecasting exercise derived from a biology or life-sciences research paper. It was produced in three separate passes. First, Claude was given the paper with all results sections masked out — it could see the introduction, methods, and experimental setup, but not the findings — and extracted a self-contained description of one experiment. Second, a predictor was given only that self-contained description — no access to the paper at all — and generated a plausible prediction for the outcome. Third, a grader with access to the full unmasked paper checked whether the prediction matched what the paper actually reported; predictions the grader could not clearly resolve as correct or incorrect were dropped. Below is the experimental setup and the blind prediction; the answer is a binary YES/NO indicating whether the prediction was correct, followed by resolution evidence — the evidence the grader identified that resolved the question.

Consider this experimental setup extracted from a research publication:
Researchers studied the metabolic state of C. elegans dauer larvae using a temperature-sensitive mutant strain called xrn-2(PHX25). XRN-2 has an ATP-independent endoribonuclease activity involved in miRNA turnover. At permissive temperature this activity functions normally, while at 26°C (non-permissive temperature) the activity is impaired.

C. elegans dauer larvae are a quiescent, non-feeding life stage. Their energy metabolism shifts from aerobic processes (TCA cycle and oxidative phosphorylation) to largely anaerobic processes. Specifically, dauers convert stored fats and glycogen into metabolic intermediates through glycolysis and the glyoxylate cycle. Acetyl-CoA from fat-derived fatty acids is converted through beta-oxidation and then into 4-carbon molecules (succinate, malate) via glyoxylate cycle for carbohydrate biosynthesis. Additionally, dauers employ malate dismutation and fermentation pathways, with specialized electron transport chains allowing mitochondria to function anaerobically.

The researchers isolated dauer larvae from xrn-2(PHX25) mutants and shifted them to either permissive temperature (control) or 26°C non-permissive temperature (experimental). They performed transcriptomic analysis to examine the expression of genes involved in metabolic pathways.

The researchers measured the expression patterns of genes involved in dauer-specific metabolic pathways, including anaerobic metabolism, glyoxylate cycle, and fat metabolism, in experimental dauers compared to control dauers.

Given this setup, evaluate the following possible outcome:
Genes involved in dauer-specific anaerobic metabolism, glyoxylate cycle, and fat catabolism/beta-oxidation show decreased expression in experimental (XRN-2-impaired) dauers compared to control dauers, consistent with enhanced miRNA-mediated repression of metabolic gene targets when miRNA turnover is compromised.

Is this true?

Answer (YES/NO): YES